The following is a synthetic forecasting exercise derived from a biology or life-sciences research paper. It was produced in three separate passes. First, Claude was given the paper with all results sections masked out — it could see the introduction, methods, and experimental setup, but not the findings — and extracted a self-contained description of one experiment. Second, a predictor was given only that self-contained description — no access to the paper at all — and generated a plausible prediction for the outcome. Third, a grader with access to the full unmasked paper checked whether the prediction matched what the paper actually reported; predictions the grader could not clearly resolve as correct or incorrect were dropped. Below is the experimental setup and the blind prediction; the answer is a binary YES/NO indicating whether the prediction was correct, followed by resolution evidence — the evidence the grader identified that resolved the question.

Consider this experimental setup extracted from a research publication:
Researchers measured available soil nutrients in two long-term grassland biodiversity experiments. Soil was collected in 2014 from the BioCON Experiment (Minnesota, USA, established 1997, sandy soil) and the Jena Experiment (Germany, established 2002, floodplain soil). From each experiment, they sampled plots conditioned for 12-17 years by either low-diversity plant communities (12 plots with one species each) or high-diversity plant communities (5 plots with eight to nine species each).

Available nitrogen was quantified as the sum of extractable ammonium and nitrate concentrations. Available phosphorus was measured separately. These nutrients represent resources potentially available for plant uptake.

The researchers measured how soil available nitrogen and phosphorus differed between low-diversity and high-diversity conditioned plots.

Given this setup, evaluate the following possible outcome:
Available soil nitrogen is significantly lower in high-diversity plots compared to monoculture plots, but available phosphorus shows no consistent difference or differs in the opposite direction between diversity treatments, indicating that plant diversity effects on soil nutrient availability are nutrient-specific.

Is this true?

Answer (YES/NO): NO